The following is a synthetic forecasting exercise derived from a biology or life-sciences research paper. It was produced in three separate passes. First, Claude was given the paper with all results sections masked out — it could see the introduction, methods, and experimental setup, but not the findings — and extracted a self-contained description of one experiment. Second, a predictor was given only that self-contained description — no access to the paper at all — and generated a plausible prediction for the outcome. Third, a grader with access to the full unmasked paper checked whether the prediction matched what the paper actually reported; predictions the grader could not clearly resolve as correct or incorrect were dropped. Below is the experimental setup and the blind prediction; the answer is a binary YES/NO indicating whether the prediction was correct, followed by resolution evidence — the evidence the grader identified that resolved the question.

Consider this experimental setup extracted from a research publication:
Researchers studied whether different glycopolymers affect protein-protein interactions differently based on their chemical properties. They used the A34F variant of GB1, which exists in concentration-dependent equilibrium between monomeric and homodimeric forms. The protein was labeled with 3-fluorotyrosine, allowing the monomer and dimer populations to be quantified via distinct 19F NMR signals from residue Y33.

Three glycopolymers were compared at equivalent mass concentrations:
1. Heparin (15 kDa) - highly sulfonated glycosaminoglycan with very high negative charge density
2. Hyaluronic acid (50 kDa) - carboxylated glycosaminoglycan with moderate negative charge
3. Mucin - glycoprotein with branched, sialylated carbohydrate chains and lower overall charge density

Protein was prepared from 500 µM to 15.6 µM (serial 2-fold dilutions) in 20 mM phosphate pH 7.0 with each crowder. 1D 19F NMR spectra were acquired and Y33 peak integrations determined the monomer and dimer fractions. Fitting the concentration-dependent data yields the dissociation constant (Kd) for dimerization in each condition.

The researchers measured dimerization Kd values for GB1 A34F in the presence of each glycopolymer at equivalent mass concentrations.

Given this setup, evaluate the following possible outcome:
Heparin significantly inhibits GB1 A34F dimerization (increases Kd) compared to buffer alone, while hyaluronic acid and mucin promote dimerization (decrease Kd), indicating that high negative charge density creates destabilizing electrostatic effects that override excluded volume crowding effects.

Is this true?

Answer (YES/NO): NO